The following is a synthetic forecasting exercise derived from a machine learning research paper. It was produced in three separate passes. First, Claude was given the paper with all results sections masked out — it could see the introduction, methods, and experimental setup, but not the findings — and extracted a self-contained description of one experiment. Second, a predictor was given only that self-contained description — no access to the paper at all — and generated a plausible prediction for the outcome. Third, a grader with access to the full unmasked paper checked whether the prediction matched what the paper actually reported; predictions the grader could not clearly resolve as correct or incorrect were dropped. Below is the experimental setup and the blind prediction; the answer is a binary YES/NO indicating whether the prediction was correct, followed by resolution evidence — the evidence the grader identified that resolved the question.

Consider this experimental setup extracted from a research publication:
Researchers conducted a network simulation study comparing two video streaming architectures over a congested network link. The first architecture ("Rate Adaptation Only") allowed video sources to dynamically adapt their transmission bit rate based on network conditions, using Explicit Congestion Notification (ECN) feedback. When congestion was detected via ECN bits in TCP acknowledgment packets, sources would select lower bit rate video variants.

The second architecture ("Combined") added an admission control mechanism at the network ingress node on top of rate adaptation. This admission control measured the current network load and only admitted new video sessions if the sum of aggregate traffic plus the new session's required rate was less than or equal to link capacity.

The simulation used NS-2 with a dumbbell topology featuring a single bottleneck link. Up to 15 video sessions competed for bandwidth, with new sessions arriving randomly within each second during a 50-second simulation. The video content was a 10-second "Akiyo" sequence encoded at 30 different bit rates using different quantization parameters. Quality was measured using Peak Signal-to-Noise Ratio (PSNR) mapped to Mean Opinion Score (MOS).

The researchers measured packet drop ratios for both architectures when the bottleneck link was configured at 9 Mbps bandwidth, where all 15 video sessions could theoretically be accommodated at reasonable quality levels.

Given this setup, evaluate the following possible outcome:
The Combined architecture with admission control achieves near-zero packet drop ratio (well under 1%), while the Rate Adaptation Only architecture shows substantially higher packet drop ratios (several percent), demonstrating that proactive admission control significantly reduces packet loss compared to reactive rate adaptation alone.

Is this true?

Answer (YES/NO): NO